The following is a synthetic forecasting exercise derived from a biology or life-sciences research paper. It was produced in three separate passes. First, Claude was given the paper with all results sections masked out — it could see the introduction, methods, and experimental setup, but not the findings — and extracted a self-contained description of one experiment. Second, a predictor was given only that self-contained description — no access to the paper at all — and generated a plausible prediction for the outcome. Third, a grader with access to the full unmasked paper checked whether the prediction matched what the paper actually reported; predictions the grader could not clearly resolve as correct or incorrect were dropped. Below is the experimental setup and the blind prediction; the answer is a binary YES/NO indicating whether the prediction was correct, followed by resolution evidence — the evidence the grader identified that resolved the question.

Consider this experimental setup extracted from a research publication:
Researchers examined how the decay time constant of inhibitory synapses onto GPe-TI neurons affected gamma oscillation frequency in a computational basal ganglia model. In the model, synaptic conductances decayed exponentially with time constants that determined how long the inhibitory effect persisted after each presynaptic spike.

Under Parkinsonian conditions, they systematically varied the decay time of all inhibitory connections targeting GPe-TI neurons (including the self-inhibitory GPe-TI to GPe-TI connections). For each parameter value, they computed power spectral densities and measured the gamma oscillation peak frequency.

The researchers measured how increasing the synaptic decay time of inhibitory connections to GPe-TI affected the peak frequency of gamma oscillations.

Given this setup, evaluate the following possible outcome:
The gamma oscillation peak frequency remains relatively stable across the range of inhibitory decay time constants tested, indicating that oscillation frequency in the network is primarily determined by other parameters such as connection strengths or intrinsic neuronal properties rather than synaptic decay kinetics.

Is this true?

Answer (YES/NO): NO